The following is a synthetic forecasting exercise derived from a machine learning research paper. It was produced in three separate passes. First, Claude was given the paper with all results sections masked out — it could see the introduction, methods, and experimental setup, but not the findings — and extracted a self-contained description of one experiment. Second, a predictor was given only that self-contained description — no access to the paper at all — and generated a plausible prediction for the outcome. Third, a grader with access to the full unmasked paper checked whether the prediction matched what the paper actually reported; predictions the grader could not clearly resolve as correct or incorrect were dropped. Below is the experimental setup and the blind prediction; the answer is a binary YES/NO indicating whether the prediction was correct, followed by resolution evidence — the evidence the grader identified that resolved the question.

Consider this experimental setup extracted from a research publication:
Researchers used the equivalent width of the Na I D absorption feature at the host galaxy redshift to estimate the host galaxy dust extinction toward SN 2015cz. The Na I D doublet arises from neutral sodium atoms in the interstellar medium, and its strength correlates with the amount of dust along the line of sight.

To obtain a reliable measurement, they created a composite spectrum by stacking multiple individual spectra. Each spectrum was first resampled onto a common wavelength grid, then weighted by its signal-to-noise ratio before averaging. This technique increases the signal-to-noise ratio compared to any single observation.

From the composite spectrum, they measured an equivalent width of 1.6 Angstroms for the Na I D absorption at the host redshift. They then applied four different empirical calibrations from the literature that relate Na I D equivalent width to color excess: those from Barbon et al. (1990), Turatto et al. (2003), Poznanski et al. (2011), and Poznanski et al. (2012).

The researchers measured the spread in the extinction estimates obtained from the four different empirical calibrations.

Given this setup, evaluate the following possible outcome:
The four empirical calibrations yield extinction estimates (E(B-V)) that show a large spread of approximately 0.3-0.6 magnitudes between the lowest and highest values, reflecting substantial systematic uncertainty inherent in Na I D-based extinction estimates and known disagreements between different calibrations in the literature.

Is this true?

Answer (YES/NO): YES